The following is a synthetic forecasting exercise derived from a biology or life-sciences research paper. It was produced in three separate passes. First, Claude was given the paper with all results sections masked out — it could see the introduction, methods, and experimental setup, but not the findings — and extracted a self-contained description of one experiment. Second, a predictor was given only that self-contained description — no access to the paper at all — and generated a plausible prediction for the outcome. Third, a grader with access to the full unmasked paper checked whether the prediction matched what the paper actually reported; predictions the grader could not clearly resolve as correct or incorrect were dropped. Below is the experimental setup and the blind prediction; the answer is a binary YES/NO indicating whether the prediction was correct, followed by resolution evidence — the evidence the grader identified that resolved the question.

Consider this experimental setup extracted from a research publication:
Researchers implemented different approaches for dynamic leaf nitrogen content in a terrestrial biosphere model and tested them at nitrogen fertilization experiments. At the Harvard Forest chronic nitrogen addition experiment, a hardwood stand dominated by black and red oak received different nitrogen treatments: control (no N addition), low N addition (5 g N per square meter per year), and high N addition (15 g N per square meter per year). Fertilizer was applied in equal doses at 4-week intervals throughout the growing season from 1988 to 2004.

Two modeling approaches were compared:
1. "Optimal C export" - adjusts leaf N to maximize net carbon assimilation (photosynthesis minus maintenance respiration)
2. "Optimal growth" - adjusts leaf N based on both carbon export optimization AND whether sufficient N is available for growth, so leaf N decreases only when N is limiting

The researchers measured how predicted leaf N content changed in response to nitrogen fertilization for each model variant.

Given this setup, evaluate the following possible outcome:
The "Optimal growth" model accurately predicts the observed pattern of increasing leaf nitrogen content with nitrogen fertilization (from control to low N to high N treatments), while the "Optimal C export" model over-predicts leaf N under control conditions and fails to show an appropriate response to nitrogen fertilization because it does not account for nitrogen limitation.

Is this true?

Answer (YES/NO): NO